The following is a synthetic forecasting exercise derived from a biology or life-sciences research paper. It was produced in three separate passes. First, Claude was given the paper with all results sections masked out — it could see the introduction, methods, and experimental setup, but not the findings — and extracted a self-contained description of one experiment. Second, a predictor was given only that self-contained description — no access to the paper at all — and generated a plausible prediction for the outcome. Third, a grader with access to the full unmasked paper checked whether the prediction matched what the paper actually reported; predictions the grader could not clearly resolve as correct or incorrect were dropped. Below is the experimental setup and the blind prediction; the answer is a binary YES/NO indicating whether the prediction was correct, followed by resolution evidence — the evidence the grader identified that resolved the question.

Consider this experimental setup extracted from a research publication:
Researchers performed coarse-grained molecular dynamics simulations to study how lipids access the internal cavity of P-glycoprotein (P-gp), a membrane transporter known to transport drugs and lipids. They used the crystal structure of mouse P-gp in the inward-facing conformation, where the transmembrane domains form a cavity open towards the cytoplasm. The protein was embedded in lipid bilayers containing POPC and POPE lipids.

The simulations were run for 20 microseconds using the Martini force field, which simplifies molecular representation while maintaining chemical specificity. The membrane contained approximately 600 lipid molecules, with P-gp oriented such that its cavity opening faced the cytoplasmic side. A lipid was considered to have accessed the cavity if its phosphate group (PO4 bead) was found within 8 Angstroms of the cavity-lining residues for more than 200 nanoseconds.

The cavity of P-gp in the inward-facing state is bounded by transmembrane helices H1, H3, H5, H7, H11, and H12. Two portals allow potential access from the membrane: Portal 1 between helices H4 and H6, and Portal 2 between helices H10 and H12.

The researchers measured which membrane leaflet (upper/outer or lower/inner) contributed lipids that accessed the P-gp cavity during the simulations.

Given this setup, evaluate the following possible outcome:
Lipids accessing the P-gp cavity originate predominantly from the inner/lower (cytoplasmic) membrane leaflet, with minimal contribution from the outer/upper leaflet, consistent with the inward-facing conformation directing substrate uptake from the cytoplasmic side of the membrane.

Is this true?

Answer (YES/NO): NO